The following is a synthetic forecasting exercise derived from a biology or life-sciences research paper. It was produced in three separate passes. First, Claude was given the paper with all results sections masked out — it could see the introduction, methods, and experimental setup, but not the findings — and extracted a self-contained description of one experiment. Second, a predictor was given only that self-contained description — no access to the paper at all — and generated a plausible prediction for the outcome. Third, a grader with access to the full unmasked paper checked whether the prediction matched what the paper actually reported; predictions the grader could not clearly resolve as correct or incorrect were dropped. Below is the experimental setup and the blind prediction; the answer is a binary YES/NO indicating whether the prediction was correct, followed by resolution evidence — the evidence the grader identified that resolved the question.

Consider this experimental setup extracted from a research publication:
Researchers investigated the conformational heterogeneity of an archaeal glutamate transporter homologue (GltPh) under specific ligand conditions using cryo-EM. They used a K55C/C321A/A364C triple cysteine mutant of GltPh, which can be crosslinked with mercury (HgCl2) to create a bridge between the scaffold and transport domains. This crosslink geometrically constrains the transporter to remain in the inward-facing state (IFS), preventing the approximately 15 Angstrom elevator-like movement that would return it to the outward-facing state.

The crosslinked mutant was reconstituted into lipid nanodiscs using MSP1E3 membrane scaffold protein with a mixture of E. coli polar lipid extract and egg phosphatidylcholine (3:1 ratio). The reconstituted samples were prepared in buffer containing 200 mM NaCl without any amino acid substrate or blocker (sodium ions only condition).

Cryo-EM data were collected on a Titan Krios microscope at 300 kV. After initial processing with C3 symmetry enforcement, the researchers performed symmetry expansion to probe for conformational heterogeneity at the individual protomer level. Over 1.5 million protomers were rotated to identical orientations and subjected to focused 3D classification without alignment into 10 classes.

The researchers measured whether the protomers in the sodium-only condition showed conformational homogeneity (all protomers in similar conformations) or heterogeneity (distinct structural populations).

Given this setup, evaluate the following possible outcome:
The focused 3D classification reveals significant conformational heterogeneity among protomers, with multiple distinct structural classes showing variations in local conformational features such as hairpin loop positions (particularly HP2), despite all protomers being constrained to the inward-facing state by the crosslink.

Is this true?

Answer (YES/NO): YES